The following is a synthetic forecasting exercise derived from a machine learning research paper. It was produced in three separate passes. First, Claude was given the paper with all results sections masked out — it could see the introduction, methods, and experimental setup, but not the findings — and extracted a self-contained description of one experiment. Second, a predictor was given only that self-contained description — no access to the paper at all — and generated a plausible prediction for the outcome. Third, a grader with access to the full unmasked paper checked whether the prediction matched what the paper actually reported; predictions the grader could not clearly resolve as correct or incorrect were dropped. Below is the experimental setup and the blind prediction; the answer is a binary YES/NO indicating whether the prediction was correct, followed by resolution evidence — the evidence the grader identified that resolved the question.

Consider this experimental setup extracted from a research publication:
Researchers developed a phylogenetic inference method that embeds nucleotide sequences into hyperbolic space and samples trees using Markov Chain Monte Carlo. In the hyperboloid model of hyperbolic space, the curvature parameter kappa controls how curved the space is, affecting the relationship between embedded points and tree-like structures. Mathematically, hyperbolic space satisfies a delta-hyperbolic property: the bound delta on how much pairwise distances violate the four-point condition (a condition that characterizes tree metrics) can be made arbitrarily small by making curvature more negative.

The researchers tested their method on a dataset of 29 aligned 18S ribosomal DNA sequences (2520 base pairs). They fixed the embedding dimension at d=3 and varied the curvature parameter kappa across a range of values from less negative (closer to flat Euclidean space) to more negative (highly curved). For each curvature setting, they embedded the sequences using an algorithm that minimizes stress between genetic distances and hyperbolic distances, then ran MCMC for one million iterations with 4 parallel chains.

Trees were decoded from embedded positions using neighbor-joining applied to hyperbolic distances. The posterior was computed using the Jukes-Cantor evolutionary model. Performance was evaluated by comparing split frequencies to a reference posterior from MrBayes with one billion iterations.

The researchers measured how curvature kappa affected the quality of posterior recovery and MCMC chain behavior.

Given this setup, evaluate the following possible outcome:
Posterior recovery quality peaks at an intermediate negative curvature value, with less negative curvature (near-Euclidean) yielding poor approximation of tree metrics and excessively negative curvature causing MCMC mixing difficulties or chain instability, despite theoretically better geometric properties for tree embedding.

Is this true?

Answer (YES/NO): YES